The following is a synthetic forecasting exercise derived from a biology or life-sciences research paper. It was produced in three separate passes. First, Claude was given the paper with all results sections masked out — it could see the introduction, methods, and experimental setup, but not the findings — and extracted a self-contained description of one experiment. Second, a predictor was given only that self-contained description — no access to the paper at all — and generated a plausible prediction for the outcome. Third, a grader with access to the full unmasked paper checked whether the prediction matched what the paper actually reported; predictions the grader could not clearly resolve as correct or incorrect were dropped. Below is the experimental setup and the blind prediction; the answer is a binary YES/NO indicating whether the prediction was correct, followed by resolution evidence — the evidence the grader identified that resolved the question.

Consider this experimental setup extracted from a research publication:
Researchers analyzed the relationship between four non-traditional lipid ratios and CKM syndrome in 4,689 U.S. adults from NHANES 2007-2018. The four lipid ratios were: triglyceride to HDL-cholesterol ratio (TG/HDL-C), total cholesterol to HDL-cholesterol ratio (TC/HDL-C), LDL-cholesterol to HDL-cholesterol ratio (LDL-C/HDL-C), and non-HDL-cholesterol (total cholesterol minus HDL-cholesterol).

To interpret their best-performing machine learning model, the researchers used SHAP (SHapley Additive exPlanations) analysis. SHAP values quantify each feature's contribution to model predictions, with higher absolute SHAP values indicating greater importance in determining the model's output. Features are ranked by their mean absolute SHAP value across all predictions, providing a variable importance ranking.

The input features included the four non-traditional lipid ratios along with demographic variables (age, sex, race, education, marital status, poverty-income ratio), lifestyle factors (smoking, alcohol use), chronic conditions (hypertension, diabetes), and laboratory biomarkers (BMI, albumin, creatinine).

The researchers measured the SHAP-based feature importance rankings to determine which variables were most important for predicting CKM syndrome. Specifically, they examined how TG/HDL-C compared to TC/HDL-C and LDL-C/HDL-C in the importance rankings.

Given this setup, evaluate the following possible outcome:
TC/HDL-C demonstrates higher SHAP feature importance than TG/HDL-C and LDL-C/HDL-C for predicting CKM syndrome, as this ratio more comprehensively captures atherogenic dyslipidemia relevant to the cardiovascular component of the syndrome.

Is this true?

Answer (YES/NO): NO